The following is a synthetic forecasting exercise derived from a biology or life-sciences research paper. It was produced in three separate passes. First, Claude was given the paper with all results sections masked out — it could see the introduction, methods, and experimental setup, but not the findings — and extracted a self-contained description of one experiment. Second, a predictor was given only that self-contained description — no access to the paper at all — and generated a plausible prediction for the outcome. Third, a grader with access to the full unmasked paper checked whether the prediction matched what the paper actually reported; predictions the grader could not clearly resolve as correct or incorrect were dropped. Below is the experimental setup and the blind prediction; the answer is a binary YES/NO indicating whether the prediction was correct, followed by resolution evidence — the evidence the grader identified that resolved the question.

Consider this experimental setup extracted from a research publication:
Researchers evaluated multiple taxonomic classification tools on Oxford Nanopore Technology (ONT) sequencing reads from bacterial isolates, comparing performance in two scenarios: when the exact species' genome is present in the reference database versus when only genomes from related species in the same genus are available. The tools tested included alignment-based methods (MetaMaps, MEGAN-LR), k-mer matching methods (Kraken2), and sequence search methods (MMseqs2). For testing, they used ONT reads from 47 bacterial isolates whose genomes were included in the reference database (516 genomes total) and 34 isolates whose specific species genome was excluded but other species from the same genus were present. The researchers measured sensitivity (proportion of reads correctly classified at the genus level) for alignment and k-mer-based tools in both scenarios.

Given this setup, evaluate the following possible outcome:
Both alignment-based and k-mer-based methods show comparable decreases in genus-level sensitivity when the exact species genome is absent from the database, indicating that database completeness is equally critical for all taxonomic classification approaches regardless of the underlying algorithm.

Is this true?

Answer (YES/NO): NO